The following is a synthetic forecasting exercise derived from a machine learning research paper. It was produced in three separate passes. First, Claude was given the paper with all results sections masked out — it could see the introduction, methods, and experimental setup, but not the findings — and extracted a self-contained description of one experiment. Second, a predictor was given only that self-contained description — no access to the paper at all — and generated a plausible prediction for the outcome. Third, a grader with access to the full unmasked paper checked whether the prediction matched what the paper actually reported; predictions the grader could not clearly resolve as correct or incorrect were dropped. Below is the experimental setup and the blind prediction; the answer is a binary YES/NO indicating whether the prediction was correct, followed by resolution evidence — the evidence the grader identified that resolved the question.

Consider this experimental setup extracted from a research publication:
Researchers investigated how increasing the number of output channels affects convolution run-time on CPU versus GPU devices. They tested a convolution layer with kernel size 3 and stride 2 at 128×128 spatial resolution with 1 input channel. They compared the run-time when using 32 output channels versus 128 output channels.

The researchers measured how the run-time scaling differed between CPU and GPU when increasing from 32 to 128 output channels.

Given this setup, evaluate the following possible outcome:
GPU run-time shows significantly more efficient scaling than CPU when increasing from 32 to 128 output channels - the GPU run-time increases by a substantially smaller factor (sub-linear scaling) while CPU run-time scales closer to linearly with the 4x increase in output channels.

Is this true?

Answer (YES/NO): YES